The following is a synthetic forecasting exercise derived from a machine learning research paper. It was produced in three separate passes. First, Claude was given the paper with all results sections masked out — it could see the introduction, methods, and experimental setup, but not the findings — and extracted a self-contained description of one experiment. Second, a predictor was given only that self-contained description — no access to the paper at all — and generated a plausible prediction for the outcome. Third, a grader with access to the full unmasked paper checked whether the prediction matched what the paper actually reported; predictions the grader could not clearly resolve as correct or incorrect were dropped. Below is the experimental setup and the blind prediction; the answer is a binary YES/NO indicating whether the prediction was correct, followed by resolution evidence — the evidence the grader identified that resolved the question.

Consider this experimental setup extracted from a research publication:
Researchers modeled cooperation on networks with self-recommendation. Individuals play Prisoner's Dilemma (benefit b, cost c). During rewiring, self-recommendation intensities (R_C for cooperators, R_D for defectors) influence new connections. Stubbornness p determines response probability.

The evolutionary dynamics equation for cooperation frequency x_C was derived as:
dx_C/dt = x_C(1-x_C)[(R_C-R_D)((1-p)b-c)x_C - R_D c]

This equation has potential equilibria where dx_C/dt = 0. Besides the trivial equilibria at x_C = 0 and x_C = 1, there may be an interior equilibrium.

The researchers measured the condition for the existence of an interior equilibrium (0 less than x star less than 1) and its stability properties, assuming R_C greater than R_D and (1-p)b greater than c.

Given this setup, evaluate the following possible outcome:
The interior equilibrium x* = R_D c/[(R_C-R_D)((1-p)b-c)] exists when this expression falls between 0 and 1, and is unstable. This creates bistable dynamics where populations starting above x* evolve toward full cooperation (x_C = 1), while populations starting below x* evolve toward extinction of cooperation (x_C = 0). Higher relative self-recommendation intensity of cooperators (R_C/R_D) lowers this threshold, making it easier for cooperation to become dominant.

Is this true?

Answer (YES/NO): YES